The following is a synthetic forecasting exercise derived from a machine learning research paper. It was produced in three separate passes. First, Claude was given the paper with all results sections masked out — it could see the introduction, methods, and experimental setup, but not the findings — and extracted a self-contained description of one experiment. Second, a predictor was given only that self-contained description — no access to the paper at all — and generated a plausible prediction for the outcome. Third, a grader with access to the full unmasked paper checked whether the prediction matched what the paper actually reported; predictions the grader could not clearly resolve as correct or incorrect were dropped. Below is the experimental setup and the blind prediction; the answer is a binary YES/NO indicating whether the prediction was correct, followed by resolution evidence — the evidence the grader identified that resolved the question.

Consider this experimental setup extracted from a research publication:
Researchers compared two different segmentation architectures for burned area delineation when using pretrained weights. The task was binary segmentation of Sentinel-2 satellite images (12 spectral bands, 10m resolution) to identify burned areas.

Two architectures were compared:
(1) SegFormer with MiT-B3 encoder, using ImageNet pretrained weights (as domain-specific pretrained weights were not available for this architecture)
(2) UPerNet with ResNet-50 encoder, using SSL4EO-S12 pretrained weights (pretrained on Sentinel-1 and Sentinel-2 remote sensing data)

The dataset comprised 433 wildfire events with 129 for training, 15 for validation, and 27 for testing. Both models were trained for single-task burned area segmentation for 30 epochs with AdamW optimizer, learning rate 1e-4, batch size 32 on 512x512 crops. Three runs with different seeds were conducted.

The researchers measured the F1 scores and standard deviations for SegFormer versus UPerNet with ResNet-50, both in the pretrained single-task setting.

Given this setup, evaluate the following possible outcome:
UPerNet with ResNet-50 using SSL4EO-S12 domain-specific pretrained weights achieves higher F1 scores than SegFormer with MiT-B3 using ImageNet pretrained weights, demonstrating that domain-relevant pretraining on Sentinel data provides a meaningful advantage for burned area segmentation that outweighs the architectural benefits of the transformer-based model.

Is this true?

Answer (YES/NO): YES